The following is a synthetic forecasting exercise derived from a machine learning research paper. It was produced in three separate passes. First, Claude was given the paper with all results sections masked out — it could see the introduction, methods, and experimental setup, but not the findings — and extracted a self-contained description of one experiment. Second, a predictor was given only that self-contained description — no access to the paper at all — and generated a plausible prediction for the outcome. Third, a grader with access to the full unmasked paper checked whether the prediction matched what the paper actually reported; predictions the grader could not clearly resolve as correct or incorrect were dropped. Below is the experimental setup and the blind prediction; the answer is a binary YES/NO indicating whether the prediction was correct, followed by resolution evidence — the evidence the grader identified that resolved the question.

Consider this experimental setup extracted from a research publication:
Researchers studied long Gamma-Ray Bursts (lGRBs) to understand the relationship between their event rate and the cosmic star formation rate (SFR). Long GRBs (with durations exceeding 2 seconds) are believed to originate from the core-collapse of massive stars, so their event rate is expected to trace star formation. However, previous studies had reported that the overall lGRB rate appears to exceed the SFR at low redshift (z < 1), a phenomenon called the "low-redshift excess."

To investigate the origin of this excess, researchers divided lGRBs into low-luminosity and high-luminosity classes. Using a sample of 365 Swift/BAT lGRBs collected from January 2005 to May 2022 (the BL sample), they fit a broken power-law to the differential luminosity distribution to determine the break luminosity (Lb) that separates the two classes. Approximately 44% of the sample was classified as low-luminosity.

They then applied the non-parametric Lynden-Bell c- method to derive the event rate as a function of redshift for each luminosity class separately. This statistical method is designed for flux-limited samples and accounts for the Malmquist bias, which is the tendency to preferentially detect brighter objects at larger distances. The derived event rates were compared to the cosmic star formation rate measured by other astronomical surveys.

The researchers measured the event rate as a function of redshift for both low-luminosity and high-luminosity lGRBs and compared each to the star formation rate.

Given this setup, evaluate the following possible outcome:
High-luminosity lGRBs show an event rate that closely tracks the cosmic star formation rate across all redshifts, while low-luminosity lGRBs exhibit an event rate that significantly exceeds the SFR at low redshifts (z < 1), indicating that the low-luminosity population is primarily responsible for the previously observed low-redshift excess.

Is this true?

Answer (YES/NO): YES